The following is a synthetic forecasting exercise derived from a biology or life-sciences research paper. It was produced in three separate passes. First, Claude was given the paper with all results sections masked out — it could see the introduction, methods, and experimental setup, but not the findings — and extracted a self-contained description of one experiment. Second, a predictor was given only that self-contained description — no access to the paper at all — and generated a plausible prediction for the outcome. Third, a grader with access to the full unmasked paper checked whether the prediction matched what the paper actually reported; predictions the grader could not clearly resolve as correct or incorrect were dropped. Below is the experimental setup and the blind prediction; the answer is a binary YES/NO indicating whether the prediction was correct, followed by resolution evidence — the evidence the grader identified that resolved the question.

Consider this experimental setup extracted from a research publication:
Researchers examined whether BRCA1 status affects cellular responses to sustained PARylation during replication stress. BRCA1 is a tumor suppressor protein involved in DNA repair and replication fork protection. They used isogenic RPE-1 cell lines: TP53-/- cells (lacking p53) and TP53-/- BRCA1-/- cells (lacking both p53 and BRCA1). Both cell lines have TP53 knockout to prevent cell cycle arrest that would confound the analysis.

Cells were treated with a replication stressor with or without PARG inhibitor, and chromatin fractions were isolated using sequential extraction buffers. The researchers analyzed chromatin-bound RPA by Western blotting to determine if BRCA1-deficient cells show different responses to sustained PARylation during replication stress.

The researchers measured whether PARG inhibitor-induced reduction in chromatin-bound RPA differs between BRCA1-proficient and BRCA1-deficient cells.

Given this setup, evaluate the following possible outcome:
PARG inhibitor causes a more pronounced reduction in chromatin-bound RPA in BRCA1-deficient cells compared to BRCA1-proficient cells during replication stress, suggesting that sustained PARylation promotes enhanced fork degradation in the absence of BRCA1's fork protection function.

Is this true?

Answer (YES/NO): NO